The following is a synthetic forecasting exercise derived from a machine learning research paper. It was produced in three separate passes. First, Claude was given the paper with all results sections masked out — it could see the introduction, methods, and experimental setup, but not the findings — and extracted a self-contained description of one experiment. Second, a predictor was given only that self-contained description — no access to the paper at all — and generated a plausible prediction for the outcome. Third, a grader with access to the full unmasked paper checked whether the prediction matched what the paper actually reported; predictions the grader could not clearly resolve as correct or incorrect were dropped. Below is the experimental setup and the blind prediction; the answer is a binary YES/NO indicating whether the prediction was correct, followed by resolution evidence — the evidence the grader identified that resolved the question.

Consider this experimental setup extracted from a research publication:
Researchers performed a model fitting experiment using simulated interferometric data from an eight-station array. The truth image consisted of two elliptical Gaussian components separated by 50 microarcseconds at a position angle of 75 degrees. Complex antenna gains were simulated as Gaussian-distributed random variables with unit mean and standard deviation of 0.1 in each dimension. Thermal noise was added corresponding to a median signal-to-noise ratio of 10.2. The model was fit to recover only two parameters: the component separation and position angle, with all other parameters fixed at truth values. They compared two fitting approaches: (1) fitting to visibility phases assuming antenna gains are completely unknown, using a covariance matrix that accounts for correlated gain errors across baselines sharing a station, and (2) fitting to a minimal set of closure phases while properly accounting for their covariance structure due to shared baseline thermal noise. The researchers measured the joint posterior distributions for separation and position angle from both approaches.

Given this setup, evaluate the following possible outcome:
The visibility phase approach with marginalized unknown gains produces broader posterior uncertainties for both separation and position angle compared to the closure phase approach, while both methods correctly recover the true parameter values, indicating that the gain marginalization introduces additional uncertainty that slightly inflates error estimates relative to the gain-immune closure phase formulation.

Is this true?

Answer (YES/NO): NO